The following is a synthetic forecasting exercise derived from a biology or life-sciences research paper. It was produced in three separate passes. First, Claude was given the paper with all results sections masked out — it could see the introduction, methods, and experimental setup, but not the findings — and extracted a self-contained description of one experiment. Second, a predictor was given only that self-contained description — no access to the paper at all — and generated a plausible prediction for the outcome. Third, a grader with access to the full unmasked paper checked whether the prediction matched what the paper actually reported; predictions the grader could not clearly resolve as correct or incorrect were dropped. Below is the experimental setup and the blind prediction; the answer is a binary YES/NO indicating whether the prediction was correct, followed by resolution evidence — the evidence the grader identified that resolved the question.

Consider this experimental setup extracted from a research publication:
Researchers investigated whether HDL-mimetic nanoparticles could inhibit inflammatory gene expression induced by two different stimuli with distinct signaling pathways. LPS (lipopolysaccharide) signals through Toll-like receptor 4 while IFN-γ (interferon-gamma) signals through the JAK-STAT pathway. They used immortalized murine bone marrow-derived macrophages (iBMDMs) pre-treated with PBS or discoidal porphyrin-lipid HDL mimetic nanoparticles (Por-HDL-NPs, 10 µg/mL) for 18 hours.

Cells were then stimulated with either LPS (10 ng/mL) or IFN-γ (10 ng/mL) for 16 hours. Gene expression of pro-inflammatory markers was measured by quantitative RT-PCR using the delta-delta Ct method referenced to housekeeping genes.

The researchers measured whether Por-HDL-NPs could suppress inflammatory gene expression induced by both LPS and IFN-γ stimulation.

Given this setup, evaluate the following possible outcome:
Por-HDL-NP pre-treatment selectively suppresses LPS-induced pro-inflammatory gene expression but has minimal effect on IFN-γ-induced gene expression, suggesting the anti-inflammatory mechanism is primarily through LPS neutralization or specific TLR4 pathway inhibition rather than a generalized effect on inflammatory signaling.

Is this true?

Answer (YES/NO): NO